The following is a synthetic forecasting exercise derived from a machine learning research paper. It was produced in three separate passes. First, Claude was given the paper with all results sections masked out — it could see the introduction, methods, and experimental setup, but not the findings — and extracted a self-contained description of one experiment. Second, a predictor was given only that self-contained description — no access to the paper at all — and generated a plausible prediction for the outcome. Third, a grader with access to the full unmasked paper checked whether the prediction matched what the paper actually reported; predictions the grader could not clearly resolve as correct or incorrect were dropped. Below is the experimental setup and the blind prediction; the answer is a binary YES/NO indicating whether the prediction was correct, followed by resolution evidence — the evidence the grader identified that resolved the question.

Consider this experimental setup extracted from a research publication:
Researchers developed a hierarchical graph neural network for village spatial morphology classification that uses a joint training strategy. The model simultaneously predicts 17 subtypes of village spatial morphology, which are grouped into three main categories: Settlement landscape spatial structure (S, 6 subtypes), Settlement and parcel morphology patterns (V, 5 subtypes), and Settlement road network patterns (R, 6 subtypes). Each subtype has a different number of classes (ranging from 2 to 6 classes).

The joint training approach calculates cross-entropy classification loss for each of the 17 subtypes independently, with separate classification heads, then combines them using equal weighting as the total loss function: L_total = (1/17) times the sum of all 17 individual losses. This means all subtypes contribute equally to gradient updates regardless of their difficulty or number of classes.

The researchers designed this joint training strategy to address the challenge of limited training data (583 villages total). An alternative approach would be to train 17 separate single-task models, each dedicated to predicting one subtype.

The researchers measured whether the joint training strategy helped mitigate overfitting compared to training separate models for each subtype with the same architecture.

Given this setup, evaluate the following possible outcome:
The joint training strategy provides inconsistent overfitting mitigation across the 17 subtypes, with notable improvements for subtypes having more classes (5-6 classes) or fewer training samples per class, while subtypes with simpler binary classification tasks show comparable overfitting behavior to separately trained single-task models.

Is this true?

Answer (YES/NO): NO